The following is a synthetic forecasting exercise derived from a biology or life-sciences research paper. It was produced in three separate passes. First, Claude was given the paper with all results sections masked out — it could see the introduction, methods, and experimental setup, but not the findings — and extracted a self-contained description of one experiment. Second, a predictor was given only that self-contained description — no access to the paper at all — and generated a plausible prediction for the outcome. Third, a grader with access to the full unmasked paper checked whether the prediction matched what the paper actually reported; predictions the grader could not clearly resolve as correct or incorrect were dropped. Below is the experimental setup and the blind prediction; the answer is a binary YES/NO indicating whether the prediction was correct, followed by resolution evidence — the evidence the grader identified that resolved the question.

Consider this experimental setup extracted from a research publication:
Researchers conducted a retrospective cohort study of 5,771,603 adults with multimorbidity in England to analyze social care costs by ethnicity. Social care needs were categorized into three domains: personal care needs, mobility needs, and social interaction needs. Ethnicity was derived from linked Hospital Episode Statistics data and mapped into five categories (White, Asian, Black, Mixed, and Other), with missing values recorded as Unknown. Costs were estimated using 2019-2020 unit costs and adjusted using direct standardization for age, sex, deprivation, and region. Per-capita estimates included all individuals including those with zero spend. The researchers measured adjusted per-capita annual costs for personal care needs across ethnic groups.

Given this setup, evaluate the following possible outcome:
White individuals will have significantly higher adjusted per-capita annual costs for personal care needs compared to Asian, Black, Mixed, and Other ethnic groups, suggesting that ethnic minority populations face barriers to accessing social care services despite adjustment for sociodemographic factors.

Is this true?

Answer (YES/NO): NO